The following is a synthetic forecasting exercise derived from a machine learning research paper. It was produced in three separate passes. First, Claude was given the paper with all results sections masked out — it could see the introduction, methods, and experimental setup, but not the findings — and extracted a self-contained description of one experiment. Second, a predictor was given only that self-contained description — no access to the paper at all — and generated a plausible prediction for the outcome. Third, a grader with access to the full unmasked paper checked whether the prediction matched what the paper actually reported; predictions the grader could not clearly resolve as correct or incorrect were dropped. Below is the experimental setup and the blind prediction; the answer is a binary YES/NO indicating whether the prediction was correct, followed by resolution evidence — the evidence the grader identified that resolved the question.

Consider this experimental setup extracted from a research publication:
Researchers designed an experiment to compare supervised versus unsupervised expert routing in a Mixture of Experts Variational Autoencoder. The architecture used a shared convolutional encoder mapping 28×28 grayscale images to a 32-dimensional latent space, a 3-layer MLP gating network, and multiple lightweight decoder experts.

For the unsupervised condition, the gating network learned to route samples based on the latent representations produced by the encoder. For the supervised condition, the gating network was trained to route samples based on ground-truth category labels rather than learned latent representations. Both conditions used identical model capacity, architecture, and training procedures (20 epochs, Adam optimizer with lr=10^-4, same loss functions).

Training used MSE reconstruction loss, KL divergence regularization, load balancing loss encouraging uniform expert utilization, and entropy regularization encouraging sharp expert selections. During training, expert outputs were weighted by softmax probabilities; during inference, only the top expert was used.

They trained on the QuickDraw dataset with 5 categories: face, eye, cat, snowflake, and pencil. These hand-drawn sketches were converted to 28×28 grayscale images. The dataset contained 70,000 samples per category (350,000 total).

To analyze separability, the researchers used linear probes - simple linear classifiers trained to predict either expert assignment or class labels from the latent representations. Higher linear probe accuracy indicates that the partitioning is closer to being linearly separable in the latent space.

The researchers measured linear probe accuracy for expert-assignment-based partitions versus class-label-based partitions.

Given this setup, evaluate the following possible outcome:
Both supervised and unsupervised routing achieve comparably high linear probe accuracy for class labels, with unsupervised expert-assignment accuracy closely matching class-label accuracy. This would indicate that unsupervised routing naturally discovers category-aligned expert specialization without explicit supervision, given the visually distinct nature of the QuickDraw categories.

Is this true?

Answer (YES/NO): NO